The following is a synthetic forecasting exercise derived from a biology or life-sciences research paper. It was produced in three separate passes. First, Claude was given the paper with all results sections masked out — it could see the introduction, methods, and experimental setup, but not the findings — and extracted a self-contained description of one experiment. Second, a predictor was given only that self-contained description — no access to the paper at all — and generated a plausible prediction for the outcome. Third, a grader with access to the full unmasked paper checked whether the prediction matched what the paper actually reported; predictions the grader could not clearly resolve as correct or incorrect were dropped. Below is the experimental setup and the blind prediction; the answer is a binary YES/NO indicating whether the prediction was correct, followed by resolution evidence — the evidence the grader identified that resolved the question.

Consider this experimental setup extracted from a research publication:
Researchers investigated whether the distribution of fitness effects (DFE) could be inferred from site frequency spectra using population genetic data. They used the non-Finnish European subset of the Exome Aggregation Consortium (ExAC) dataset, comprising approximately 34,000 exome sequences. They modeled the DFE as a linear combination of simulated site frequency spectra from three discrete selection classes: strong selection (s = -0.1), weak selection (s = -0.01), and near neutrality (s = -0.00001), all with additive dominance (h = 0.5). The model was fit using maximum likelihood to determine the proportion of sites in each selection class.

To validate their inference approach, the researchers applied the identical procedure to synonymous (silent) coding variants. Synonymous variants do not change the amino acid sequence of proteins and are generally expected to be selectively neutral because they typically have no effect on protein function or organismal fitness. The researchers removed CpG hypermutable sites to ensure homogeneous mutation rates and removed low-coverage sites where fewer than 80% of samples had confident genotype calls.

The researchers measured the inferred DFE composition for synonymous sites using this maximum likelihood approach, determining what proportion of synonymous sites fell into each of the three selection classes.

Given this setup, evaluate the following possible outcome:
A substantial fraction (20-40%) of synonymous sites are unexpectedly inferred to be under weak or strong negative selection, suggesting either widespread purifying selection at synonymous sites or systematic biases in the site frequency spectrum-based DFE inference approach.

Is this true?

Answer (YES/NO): NO